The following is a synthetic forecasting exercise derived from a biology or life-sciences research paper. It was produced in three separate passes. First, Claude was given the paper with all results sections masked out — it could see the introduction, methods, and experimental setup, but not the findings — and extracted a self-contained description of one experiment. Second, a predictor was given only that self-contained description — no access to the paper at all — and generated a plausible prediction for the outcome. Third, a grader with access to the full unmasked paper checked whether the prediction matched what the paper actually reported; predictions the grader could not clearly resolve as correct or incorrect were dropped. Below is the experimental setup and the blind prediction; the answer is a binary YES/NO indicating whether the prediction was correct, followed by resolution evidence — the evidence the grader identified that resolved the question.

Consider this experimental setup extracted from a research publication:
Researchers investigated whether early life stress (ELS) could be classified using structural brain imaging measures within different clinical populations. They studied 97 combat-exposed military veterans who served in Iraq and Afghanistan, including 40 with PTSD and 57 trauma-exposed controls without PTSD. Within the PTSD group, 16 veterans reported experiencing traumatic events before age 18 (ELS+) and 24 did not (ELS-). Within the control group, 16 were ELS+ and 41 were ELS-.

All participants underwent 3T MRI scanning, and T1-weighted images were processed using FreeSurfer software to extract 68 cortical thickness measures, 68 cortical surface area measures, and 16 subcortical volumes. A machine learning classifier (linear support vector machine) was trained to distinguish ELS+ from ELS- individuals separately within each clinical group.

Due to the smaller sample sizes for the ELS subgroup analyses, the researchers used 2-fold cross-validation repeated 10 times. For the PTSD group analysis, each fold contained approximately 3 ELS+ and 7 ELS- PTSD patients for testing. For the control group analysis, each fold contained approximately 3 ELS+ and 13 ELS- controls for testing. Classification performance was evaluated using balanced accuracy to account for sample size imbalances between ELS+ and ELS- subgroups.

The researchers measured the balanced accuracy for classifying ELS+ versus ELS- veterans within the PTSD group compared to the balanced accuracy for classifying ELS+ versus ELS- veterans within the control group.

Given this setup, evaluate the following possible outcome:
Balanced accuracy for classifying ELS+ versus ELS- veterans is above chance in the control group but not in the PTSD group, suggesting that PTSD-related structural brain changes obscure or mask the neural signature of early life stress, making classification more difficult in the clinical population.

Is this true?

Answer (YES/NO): NO